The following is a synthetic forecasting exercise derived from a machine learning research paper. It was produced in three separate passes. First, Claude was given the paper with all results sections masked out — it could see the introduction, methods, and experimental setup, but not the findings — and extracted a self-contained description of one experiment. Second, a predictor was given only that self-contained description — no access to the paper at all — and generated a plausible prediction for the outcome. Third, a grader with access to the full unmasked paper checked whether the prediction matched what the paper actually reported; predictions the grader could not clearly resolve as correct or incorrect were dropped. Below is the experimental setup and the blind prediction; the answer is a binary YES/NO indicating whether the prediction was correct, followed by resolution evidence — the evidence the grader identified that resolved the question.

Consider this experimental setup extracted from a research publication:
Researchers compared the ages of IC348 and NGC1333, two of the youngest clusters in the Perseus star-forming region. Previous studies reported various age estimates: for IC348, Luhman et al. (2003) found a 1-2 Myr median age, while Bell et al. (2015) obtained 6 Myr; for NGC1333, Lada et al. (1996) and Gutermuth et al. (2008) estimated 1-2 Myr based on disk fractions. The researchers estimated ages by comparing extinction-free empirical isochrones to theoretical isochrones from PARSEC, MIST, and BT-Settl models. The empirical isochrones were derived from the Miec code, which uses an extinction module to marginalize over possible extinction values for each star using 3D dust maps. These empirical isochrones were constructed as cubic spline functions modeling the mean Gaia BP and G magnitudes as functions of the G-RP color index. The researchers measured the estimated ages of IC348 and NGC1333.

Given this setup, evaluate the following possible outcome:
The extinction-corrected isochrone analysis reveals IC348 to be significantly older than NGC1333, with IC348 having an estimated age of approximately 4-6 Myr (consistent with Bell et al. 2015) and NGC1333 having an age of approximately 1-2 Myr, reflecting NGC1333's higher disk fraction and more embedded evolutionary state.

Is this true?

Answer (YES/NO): NO